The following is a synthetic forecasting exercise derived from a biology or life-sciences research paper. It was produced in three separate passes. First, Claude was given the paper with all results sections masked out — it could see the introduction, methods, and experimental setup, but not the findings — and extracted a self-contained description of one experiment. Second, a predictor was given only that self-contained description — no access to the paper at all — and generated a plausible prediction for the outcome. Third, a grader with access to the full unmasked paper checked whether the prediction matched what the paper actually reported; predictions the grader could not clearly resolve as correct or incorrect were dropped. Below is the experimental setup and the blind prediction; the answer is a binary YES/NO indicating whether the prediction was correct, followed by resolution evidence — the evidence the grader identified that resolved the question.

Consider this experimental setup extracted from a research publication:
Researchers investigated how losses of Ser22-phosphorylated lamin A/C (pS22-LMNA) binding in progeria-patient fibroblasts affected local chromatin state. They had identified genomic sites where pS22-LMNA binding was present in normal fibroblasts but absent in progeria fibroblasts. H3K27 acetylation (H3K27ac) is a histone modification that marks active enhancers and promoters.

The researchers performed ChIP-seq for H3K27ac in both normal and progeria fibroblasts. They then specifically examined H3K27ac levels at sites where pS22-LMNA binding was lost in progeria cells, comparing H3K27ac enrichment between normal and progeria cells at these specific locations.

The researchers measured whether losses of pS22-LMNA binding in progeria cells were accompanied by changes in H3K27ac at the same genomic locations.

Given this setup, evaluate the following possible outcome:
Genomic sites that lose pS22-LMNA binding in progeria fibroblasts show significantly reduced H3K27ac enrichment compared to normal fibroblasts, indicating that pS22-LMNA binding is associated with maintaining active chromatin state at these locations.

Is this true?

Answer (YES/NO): YES